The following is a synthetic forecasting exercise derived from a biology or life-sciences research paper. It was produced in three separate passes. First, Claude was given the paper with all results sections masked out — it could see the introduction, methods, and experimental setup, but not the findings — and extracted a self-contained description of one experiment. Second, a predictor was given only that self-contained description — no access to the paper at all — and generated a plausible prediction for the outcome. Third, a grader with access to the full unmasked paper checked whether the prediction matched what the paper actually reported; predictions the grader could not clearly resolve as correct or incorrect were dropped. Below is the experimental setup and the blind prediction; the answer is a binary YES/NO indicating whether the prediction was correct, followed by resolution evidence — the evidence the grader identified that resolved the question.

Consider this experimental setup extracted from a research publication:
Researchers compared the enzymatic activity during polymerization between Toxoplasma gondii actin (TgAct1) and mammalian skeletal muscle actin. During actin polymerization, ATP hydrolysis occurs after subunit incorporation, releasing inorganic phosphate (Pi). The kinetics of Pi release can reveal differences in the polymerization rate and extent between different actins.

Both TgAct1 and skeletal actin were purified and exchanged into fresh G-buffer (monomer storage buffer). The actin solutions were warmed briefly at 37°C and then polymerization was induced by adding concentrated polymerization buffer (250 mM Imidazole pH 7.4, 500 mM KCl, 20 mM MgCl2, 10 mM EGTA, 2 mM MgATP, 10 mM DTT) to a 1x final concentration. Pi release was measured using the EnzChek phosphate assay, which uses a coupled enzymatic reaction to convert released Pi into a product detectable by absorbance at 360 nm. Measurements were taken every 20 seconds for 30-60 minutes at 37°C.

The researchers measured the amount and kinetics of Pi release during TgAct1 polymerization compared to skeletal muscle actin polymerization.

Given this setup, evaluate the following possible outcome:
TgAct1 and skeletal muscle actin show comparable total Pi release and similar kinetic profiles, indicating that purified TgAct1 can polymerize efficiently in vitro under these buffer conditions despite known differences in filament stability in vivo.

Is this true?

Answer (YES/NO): NO